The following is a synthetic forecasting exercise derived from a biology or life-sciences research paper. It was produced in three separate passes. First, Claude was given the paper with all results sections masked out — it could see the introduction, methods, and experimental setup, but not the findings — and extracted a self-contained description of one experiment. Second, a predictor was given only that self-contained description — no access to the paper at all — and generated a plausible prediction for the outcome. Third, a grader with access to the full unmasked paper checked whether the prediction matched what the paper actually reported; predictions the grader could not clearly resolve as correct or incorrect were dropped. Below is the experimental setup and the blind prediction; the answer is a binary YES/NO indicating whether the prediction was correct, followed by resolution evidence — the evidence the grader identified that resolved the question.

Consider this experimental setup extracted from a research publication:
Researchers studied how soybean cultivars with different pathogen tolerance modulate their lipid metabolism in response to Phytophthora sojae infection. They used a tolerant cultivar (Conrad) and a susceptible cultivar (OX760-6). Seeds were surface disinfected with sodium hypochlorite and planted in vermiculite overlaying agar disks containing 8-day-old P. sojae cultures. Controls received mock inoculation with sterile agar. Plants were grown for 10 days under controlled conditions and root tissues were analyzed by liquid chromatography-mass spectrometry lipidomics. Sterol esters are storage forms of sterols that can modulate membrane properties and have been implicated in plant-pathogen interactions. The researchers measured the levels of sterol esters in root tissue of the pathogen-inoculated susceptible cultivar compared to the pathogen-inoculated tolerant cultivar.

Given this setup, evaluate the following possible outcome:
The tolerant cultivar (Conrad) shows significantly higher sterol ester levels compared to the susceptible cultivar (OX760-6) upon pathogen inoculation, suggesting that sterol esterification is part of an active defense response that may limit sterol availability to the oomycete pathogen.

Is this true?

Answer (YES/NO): NO